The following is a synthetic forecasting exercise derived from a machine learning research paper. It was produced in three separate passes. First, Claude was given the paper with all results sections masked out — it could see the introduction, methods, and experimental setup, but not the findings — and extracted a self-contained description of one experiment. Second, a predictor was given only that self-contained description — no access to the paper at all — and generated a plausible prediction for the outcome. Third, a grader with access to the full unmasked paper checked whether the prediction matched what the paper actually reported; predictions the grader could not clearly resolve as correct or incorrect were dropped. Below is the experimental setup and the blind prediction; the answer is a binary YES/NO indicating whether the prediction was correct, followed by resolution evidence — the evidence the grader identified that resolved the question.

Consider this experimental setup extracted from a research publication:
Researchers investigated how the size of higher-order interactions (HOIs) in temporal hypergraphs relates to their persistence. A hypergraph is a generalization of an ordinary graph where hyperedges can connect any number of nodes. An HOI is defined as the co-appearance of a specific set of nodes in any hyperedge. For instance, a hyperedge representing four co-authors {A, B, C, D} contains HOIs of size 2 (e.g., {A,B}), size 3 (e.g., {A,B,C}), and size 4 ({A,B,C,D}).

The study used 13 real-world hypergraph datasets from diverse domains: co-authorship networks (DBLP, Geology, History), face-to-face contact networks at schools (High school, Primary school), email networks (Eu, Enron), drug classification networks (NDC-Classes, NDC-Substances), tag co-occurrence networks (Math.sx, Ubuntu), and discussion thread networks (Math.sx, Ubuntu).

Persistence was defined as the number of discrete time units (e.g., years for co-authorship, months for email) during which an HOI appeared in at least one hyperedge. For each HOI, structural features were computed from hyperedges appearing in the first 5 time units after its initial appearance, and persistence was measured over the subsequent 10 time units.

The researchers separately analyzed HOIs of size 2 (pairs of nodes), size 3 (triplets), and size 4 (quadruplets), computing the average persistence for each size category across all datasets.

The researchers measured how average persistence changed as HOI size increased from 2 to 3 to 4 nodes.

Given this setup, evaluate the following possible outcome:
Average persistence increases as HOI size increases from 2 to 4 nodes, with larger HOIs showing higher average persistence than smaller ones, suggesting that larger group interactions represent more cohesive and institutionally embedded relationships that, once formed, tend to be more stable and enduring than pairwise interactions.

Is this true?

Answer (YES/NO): NO